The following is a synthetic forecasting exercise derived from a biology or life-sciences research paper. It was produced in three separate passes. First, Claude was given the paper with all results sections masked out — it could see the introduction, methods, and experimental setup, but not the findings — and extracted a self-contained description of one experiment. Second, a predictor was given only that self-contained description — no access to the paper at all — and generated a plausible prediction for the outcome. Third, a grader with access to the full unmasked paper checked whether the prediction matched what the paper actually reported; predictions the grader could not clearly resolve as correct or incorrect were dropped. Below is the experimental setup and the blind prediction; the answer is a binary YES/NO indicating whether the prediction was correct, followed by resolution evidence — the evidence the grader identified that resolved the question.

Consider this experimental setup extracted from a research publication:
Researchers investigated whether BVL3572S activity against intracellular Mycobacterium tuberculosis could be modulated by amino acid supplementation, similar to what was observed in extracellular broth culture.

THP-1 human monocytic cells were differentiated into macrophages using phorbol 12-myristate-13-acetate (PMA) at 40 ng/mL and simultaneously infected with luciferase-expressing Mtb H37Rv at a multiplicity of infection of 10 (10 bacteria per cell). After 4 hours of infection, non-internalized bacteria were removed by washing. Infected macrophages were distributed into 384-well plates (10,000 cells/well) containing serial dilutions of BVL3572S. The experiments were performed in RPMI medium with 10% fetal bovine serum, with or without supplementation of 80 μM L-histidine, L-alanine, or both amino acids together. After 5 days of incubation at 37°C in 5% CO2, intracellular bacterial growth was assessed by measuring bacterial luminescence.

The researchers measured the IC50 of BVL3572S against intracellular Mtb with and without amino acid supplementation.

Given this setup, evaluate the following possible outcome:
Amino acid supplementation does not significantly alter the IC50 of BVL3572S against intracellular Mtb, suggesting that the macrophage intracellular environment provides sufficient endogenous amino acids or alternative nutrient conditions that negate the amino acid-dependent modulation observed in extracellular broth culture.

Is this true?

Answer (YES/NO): YES